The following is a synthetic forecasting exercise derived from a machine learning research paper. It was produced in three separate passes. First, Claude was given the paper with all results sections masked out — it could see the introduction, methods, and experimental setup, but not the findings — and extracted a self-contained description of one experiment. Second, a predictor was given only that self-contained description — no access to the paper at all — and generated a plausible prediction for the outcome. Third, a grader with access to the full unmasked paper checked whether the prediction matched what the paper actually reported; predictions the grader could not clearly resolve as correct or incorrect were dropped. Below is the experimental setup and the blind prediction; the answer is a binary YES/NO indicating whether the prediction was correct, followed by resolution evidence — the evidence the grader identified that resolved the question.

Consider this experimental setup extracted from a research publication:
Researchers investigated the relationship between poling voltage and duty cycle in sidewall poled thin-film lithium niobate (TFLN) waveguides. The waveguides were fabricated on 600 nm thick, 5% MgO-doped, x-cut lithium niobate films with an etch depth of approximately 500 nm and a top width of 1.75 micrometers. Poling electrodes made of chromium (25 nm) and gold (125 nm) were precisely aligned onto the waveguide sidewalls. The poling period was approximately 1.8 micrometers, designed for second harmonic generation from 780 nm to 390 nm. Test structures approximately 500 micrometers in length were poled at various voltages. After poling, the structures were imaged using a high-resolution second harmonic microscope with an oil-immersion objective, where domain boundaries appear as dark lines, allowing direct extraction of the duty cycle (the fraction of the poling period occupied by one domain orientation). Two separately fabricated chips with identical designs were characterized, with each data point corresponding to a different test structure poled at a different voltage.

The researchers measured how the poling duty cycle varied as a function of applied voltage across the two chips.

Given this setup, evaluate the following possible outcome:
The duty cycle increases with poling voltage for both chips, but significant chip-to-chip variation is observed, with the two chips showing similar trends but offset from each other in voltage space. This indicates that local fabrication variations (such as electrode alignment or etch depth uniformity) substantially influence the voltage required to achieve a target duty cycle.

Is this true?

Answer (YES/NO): NO